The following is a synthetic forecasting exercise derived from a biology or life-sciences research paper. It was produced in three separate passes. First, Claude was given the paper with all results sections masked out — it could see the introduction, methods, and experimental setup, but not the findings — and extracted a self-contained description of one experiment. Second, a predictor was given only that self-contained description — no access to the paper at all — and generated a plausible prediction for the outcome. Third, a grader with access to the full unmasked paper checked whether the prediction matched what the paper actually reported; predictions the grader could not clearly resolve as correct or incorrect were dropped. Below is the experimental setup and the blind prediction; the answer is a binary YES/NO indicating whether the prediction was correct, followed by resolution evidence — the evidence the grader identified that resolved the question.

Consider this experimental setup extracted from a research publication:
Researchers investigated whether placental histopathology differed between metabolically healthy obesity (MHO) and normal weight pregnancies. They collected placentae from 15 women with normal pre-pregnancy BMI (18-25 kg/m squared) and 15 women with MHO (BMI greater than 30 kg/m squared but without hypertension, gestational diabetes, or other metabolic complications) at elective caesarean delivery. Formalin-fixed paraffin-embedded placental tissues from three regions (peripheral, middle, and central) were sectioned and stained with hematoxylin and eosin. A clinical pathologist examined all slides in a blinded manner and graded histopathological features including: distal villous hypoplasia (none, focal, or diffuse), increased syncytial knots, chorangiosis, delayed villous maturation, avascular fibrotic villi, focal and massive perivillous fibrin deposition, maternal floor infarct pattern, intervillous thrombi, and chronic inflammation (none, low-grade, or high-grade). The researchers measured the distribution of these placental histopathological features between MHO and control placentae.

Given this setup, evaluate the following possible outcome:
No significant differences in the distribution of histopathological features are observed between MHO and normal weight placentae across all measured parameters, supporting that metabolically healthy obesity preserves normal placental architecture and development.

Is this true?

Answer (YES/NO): YES